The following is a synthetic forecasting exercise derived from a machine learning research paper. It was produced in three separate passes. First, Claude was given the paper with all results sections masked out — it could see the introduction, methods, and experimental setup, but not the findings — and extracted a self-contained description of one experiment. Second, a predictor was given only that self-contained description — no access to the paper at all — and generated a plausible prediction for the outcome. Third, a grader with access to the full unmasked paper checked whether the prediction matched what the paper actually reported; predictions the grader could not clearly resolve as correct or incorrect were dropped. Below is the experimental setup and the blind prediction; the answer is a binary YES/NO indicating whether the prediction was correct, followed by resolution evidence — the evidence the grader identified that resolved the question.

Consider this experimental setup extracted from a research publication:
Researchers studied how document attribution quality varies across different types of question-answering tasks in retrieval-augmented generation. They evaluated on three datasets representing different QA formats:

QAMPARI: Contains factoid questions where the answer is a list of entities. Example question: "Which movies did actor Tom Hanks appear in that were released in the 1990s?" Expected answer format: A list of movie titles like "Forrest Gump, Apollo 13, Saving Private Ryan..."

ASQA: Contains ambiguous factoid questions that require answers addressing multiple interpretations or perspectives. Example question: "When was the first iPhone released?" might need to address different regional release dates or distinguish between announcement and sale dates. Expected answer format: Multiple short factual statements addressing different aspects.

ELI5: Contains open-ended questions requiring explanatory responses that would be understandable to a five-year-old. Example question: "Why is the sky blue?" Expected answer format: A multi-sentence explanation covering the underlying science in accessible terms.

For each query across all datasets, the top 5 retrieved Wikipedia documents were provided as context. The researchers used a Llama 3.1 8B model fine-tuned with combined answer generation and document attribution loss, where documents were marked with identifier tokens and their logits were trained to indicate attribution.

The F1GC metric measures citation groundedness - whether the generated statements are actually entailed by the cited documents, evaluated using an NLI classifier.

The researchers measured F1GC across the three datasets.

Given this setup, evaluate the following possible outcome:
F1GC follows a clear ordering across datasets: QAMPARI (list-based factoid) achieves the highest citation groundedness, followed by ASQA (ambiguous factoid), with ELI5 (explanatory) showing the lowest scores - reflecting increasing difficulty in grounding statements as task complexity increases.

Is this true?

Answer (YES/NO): NO